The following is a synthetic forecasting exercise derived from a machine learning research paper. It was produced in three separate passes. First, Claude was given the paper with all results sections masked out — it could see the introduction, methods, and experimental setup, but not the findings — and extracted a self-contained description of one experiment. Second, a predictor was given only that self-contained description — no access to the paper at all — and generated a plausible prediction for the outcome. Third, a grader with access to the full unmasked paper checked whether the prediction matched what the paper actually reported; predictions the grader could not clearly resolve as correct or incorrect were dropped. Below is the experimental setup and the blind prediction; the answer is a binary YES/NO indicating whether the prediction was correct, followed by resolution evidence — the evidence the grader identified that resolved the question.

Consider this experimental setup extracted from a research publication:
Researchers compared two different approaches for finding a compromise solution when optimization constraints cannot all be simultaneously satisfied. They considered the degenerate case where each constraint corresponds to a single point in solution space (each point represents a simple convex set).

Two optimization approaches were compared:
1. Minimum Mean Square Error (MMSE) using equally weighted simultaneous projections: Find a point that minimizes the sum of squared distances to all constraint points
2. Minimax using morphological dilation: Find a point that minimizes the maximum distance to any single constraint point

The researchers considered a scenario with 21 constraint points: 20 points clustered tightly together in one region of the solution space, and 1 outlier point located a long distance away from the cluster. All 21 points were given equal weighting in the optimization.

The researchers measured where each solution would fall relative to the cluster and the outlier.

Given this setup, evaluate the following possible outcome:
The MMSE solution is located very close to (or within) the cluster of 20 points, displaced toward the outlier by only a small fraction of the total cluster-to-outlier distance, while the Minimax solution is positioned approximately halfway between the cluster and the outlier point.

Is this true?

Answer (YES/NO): YES